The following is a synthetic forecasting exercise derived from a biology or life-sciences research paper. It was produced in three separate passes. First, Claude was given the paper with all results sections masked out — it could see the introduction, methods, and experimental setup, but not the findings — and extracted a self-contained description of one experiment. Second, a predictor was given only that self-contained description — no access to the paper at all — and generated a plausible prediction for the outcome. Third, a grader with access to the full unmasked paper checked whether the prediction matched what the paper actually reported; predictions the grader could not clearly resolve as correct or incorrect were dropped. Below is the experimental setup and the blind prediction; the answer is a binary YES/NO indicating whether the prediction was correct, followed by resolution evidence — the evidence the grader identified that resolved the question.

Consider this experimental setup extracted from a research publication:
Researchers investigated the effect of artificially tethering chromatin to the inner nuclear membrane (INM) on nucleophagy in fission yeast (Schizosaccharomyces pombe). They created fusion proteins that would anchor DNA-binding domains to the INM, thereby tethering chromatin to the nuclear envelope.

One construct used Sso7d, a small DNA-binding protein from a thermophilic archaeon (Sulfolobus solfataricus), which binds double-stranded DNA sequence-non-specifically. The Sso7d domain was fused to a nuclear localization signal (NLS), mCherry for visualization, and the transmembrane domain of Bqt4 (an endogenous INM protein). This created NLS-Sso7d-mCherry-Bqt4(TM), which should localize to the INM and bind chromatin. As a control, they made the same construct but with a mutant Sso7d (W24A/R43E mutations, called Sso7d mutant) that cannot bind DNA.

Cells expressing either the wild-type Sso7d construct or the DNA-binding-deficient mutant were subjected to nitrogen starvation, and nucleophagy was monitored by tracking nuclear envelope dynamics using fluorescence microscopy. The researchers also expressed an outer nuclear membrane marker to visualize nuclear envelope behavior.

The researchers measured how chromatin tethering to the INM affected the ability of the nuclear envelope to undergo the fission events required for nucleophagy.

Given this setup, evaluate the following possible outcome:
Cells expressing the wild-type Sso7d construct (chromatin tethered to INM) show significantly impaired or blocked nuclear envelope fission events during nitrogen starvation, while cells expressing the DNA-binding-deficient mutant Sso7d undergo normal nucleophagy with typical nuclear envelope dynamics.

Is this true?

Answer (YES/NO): YES